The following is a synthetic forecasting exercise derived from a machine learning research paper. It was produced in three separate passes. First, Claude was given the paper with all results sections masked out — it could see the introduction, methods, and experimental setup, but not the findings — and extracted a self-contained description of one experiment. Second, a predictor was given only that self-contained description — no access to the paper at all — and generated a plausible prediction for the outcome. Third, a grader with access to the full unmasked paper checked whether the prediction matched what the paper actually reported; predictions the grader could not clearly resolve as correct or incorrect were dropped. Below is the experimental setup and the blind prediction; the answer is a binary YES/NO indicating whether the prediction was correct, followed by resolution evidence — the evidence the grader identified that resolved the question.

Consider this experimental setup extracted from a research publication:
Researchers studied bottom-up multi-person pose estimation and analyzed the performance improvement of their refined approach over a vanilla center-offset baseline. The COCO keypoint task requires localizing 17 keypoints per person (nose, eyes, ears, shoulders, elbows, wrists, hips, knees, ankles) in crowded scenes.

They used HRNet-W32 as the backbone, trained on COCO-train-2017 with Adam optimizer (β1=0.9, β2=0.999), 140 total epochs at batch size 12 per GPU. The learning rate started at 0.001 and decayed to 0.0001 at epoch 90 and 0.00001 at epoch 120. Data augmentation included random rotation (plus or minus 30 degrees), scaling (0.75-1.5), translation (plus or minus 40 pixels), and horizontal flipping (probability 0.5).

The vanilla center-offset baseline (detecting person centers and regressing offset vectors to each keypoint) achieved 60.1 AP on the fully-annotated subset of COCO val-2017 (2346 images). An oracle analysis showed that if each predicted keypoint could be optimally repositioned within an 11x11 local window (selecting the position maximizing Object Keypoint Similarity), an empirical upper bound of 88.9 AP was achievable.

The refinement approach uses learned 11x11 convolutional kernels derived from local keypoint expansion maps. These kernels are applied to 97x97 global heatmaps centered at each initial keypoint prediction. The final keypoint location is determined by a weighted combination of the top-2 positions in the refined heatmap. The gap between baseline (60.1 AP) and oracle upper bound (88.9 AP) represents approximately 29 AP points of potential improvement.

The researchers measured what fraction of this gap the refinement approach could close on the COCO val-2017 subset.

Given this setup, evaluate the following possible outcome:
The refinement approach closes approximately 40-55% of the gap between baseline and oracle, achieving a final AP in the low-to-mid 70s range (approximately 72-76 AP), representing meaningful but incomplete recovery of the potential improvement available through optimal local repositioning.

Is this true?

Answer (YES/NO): NO